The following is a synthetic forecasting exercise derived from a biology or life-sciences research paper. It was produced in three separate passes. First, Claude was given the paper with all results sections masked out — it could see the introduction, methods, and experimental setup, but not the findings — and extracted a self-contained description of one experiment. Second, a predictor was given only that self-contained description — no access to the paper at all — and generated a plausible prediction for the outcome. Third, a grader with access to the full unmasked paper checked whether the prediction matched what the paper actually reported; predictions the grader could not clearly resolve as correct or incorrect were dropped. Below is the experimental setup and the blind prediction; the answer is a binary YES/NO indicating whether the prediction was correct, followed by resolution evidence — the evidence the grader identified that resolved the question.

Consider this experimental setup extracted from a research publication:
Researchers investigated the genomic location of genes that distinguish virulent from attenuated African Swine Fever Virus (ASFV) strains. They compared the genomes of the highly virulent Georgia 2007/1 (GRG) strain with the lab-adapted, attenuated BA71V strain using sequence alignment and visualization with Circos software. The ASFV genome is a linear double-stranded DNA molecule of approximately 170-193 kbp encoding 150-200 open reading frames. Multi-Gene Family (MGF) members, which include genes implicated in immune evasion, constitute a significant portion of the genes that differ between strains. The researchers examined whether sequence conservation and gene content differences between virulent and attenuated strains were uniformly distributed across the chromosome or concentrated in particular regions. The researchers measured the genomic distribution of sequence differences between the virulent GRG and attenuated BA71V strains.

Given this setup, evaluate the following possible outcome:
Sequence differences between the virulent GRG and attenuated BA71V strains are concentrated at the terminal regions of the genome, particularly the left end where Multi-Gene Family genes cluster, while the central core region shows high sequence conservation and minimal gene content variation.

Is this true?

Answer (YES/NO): NO